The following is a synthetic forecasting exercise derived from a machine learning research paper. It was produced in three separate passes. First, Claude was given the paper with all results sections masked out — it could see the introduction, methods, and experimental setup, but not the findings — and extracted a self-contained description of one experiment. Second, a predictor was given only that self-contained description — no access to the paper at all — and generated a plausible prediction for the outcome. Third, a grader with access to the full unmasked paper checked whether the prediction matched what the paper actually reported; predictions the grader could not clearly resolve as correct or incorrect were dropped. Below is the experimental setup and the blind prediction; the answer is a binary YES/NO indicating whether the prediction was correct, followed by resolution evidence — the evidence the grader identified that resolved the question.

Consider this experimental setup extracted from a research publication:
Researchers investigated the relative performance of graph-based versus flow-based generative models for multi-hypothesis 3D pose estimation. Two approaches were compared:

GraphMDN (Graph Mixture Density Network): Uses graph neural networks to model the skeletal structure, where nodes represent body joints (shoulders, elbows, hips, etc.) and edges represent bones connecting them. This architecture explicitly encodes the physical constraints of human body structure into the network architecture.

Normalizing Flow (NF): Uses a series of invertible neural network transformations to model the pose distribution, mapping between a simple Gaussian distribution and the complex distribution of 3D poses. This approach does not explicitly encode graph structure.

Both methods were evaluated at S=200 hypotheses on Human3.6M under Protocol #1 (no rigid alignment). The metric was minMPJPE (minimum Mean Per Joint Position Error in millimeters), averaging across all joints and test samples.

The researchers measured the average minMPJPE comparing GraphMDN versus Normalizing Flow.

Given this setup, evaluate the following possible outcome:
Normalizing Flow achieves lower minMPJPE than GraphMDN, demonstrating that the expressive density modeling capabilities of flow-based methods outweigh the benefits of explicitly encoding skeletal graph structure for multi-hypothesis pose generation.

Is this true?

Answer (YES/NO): YES